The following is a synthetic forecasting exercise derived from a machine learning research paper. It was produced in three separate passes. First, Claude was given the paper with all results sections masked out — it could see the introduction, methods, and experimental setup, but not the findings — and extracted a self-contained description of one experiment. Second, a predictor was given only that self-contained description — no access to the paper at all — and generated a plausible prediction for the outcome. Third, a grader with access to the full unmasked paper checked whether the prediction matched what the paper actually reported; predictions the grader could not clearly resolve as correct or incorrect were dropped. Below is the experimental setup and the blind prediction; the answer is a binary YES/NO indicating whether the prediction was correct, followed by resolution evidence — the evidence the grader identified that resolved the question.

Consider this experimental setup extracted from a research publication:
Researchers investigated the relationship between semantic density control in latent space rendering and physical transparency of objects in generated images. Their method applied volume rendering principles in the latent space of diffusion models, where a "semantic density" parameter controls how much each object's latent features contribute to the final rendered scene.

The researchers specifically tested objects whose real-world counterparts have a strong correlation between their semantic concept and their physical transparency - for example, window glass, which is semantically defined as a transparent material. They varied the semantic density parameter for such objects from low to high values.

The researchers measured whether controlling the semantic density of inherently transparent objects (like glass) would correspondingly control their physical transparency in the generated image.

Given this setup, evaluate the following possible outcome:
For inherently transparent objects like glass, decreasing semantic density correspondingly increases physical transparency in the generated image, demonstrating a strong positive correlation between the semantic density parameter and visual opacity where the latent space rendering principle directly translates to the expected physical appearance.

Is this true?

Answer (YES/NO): YES